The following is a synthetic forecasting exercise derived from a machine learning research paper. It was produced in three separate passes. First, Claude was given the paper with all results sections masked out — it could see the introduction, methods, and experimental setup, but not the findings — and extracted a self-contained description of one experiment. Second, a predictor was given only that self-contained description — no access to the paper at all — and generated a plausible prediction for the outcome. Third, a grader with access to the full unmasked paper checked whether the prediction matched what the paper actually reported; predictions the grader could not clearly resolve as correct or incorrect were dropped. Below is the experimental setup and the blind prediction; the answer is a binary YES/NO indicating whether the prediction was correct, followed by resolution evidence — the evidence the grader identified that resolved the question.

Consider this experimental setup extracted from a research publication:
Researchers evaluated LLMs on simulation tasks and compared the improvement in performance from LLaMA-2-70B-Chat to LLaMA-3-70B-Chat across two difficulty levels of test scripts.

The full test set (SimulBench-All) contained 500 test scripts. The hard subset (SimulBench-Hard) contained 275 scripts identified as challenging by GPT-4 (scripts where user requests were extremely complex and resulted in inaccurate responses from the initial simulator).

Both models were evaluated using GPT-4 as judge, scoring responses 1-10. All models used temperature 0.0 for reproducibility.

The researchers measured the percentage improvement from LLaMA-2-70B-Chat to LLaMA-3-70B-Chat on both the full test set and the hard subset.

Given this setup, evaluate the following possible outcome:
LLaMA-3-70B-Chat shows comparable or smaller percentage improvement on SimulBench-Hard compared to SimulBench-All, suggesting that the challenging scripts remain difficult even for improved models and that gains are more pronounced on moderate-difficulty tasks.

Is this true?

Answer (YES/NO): NO